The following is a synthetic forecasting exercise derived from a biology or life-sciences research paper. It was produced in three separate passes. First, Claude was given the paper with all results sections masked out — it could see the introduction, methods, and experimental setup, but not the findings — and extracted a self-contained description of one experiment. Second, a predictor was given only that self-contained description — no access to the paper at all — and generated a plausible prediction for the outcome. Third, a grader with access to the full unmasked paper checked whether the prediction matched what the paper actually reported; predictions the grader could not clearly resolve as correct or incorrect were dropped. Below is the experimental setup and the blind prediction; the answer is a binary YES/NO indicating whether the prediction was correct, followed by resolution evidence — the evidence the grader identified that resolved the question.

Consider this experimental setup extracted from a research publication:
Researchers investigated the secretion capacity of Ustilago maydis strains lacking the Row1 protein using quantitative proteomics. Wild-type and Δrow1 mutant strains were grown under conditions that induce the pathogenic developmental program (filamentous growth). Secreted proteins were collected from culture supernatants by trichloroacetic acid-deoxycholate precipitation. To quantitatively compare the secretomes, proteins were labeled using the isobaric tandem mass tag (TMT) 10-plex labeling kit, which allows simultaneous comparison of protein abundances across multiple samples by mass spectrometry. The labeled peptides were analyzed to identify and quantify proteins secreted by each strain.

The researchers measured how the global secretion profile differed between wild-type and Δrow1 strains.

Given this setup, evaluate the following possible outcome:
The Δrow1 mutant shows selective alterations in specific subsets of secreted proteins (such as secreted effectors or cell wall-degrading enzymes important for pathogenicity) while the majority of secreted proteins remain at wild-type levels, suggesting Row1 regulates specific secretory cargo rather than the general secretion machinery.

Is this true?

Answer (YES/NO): YES